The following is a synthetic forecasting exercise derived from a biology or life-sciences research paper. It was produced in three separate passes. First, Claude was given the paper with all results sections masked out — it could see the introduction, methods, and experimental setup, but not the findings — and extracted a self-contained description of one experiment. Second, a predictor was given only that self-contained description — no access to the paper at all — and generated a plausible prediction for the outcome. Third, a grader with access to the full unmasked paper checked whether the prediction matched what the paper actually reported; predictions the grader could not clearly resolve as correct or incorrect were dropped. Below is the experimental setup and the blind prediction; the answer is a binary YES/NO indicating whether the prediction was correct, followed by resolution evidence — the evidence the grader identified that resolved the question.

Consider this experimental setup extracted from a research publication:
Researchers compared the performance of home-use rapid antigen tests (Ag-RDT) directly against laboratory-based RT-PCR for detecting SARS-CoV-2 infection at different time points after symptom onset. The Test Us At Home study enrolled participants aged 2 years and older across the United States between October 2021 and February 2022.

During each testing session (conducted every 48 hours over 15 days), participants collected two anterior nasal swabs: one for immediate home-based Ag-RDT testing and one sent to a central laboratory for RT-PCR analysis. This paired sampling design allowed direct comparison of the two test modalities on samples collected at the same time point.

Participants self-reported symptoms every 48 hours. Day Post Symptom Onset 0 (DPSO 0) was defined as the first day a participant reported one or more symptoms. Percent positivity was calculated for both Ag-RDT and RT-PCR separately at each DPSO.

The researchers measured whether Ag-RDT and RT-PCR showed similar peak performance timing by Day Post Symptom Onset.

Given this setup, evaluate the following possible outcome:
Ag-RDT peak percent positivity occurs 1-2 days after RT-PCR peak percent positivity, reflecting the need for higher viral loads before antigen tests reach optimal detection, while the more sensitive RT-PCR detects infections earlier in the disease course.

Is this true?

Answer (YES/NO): NO